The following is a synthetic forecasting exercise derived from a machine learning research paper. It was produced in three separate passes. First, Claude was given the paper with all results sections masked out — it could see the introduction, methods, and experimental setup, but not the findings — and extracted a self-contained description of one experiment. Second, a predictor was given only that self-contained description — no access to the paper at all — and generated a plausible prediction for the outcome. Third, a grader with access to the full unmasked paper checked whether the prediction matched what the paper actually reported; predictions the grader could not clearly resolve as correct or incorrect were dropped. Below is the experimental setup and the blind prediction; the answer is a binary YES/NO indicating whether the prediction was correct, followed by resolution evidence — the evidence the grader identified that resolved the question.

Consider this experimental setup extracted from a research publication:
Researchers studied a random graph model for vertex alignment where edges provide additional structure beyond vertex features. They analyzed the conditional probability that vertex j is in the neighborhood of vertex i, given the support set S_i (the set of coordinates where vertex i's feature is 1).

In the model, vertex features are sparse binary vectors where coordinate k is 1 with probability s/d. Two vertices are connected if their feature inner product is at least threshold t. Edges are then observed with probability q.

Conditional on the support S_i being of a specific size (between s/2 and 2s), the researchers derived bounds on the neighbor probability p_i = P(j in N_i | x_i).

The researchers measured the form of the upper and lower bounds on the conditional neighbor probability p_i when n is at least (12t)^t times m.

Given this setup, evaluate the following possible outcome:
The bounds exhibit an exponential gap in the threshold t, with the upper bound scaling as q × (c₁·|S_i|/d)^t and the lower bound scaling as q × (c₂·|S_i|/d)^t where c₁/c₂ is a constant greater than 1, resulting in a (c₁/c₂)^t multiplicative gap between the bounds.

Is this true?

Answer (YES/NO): NO